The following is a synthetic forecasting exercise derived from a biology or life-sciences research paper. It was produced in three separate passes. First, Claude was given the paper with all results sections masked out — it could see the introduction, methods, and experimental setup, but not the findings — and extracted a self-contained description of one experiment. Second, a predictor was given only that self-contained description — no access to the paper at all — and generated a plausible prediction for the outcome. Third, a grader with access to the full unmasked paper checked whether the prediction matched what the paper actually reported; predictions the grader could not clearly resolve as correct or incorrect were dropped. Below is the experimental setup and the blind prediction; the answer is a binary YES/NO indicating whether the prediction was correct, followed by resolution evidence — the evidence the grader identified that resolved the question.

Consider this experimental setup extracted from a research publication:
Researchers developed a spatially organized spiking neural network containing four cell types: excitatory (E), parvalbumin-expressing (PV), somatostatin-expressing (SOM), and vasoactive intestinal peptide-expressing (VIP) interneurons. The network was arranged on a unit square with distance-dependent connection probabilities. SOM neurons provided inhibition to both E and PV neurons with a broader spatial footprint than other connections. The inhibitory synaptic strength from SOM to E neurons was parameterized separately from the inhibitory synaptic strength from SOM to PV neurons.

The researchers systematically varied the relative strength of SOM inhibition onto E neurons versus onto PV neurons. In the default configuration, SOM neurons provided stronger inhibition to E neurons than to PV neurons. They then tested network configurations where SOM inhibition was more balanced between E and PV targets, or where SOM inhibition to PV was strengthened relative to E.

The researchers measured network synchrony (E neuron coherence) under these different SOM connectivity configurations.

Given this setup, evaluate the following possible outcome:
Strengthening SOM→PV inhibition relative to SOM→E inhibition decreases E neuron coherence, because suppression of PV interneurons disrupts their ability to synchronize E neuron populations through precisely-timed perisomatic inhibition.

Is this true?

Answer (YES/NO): NO